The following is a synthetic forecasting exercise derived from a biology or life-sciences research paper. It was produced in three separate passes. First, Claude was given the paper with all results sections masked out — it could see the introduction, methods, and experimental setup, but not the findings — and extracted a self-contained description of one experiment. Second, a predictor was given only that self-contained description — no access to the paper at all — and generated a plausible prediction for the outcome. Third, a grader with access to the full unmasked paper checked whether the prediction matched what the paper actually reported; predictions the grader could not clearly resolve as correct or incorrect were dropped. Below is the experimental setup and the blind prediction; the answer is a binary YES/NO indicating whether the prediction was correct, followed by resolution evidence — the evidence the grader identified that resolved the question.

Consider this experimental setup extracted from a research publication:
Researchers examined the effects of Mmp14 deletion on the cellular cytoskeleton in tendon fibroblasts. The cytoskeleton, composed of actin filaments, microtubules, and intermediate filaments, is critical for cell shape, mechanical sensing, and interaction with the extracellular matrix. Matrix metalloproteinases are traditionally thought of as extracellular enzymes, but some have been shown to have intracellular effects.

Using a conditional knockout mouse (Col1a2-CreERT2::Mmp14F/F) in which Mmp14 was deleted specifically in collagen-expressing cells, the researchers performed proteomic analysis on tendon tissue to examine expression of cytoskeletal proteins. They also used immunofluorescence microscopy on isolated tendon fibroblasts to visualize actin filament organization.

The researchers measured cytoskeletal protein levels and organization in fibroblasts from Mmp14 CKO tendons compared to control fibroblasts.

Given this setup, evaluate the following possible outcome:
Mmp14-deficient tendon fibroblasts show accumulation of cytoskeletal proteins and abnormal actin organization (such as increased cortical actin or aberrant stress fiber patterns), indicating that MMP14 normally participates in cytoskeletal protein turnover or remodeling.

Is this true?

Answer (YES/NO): NO